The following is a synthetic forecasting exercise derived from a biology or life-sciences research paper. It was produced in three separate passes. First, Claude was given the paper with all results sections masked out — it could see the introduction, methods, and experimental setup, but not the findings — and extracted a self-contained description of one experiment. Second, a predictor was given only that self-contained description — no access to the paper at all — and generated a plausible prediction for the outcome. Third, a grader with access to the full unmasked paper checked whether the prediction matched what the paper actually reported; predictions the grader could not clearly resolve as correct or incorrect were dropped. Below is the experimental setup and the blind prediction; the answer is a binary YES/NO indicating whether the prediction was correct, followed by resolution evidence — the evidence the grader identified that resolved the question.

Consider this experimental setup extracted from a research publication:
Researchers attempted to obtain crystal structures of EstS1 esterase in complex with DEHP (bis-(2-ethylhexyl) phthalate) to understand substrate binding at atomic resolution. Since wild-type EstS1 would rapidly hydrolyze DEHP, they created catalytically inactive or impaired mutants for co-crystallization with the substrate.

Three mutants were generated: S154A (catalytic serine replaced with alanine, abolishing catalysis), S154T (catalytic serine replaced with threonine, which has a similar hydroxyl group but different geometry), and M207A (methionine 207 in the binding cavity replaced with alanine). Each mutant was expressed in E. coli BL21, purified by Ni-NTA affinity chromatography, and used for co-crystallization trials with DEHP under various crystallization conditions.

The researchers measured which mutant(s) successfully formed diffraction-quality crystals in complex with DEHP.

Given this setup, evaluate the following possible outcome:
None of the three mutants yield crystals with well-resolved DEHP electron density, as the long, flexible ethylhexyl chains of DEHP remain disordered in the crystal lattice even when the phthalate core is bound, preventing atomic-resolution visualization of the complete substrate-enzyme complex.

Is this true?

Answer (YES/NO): NO